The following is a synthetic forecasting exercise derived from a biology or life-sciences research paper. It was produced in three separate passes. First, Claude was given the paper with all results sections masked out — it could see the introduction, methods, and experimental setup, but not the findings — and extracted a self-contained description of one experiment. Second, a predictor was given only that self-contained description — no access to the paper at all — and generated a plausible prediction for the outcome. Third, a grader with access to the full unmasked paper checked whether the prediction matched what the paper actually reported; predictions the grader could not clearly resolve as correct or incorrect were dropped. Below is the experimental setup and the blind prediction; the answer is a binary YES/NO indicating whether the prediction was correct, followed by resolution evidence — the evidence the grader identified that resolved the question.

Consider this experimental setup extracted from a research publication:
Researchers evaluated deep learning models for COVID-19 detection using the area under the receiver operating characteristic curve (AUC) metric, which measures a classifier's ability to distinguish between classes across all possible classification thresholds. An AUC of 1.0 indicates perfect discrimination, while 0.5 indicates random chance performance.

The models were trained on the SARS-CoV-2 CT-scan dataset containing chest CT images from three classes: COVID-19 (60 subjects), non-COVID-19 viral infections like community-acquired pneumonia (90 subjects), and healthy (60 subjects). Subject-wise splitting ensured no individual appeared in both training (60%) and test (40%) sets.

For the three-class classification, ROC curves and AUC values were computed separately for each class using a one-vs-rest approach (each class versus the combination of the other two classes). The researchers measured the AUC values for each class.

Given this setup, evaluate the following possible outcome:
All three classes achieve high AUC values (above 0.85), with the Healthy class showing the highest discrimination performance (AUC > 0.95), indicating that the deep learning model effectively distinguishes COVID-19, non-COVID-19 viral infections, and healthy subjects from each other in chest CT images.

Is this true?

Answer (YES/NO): NO